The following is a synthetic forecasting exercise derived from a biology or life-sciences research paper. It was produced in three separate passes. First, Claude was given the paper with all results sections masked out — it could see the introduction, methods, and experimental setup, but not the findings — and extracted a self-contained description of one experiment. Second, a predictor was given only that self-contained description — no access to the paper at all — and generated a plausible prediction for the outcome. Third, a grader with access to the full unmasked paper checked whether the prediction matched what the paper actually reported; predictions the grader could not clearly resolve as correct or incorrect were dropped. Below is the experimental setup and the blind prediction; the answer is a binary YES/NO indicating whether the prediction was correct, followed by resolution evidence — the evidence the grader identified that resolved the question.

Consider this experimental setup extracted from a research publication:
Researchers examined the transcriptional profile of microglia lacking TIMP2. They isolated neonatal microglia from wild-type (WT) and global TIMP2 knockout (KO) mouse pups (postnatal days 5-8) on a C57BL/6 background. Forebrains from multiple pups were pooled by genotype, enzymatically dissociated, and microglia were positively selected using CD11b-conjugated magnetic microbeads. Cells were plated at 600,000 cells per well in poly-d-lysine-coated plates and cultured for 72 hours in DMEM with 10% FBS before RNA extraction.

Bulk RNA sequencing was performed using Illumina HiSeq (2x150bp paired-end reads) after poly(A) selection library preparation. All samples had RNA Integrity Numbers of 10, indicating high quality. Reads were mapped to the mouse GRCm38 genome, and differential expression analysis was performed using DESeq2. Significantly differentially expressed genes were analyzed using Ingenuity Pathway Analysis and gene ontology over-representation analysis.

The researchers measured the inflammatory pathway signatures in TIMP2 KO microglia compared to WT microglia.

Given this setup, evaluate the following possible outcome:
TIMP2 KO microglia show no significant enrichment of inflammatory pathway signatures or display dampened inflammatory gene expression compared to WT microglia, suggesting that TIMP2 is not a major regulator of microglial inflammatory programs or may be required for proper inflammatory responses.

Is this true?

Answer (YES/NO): NO